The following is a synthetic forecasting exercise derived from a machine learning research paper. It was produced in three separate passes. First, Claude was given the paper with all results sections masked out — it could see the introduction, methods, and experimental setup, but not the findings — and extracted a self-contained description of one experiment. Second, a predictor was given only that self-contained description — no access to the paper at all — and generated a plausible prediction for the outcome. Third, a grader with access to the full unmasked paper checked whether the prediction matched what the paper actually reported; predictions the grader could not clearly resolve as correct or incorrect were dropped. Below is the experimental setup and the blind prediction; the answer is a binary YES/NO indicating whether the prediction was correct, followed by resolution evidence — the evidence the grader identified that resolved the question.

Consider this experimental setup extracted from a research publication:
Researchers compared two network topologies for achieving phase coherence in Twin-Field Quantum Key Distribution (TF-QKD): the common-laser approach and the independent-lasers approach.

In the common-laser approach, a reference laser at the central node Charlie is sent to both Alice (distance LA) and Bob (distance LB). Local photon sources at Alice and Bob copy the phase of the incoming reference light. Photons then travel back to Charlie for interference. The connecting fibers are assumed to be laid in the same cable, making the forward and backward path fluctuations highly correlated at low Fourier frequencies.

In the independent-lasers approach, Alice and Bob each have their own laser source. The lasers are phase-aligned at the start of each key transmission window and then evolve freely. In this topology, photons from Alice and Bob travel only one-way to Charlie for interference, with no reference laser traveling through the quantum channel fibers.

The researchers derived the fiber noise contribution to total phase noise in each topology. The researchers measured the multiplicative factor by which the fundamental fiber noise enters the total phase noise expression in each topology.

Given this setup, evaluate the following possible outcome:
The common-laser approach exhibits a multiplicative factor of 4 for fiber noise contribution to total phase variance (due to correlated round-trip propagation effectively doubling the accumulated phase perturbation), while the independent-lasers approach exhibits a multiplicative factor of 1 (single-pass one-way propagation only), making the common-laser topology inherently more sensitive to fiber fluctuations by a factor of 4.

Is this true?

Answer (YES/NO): YES